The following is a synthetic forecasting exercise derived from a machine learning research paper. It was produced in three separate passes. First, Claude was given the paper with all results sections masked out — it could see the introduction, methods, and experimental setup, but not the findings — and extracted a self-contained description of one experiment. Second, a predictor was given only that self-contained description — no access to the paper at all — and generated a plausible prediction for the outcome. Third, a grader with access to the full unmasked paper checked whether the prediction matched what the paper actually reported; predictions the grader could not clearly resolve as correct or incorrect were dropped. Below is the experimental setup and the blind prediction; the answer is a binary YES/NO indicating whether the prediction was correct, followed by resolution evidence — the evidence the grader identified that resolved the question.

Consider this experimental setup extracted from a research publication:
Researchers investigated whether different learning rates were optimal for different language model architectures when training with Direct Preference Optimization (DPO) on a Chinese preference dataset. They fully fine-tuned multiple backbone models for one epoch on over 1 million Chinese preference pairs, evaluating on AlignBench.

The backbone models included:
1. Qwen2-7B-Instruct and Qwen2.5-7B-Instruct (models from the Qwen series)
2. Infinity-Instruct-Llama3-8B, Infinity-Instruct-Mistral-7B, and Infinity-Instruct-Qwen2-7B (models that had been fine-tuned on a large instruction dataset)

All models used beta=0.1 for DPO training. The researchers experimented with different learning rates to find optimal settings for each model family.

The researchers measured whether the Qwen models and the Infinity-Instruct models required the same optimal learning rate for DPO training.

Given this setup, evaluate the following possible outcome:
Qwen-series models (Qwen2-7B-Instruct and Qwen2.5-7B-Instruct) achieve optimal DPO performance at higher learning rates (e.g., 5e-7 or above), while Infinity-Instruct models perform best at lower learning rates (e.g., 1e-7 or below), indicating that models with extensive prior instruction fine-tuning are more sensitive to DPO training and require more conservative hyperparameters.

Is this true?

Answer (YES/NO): YES